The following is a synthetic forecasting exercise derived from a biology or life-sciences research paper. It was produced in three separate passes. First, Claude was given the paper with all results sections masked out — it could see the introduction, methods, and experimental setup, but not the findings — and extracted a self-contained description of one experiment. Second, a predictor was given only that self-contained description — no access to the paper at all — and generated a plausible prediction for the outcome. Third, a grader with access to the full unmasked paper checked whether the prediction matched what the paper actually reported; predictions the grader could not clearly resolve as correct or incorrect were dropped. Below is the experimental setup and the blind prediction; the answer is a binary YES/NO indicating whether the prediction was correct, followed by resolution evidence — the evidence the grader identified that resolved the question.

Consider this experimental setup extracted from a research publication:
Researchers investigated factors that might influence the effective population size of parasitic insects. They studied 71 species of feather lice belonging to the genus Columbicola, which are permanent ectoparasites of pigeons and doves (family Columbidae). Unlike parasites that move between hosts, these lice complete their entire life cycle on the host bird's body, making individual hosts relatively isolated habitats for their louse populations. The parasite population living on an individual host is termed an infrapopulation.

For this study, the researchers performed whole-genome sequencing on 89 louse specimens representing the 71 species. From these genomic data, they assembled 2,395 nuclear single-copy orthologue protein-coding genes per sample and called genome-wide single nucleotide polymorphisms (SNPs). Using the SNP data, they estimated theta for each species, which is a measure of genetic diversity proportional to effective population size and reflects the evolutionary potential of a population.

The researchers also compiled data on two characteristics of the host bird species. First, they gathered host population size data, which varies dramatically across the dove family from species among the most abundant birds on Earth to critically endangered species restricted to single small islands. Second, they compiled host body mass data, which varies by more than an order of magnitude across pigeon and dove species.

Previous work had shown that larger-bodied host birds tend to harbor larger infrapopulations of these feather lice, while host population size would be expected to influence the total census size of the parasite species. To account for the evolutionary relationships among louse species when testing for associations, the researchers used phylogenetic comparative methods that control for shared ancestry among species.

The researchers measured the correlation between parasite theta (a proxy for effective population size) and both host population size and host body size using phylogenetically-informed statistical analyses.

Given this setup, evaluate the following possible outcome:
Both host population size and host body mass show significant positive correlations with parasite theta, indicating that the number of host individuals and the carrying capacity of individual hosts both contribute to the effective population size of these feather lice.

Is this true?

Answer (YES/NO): NO